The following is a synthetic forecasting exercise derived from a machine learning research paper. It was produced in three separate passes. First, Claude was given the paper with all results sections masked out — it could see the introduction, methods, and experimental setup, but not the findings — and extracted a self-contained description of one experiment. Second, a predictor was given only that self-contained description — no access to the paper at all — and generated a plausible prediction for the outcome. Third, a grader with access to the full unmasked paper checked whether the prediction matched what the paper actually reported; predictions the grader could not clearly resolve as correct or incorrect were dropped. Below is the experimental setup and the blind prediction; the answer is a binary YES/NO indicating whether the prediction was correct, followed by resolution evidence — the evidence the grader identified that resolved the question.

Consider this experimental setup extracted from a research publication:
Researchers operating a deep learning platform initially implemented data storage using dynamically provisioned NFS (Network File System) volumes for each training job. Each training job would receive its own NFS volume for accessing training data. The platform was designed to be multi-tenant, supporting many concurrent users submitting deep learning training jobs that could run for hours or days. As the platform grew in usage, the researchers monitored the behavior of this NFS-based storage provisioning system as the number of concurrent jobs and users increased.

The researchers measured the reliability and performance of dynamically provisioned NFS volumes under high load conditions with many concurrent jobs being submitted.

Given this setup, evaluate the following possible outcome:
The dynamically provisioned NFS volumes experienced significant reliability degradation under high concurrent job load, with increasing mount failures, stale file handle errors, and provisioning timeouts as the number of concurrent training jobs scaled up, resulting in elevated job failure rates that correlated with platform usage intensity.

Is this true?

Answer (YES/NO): NO